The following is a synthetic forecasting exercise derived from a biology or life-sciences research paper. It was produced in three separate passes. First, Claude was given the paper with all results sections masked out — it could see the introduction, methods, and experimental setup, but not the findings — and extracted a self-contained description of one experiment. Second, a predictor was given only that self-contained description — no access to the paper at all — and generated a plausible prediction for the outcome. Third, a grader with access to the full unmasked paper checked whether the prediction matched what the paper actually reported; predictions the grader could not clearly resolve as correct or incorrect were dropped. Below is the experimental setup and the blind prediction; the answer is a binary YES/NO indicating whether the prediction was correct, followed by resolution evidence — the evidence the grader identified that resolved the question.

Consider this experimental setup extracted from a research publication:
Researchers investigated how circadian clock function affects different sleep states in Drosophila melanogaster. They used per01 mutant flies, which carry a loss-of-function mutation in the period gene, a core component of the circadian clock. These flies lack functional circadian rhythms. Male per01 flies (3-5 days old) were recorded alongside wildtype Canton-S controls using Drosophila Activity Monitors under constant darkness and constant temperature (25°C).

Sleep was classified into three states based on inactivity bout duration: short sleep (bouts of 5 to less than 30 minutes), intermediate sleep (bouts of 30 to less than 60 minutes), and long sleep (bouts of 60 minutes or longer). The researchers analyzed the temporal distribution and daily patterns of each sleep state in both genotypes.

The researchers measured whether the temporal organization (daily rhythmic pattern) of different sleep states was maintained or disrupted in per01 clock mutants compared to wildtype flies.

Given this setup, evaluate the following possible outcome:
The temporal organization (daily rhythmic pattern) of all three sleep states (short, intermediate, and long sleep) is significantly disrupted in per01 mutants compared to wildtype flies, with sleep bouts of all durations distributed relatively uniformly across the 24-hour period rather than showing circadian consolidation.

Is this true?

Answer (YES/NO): YES